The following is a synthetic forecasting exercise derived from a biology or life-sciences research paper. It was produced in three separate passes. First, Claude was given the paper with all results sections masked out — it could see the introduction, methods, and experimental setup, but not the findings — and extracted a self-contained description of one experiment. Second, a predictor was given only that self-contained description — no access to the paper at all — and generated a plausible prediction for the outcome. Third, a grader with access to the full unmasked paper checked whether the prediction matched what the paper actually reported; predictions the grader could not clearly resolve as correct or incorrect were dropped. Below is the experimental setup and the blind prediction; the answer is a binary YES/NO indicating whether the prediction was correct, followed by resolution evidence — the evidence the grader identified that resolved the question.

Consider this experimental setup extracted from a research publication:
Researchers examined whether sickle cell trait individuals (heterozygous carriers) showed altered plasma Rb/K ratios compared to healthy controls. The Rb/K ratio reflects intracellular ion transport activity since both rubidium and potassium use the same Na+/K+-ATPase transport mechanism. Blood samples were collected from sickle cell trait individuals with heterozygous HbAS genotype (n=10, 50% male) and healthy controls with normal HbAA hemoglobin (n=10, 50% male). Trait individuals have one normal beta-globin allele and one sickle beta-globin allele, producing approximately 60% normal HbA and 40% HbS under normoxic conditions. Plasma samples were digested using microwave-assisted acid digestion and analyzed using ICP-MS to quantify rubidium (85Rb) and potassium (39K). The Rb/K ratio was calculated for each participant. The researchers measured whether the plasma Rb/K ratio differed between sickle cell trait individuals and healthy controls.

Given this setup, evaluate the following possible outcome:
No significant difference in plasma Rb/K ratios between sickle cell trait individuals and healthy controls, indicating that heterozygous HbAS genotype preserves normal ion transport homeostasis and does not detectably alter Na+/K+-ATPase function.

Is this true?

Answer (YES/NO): NO